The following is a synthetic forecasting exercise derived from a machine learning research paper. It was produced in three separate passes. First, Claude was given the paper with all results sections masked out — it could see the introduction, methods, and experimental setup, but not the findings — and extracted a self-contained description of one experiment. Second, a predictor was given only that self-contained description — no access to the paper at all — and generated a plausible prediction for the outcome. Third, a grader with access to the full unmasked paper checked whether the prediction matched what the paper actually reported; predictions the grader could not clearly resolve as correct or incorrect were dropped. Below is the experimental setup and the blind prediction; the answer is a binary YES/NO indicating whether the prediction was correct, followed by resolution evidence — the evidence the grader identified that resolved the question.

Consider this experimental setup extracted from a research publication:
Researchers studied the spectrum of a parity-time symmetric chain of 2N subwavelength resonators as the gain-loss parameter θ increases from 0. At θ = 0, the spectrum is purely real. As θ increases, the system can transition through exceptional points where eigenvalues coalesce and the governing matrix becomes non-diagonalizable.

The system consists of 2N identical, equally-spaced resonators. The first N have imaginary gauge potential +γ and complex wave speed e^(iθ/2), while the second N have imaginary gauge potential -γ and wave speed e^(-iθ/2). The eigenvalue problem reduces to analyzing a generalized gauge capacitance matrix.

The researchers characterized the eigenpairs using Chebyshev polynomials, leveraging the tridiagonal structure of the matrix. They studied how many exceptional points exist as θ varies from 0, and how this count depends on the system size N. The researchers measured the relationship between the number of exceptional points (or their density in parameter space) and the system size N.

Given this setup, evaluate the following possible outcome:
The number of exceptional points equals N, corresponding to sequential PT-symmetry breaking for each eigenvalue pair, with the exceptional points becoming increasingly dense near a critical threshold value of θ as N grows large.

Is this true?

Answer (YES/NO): YES